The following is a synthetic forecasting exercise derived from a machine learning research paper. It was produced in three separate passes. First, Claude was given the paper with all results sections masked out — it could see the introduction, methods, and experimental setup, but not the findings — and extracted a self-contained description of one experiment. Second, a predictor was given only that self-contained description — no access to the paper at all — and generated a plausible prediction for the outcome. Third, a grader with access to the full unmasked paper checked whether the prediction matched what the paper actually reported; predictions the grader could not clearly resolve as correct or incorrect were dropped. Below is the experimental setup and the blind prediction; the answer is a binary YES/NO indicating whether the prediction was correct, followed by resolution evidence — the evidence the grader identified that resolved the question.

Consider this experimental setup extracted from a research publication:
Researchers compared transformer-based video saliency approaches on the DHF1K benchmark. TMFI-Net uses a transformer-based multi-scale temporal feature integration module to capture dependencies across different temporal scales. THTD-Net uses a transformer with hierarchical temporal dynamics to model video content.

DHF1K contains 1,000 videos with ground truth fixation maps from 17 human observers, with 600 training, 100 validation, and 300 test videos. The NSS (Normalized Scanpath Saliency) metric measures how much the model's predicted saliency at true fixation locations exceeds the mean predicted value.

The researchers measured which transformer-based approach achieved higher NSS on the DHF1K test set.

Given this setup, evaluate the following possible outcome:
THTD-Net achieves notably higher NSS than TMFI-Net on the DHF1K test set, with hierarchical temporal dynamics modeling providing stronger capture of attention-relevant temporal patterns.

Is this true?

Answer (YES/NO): NO